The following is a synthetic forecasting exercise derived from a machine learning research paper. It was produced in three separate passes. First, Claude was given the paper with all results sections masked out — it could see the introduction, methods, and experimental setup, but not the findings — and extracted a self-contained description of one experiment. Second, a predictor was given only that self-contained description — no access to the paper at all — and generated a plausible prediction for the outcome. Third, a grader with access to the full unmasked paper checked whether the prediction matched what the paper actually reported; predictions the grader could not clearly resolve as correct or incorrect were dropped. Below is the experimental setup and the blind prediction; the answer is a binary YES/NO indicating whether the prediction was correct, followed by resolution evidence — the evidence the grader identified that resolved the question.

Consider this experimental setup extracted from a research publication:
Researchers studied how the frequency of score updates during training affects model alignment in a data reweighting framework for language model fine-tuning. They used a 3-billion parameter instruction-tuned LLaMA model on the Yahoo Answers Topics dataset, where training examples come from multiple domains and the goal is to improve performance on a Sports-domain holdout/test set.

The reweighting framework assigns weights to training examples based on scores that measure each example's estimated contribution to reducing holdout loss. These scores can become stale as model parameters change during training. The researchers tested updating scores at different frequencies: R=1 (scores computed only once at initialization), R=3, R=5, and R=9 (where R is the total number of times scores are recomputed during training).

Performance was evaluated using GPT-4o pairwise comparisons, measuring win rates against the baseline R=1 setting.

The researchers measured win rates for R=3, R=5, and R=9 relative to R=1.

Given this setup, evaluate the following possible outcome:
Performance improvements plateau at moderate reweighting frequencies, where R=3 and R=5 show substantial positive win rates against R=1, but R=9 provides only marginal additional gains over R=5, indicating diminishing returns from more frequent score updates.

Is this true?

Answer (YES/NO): NO